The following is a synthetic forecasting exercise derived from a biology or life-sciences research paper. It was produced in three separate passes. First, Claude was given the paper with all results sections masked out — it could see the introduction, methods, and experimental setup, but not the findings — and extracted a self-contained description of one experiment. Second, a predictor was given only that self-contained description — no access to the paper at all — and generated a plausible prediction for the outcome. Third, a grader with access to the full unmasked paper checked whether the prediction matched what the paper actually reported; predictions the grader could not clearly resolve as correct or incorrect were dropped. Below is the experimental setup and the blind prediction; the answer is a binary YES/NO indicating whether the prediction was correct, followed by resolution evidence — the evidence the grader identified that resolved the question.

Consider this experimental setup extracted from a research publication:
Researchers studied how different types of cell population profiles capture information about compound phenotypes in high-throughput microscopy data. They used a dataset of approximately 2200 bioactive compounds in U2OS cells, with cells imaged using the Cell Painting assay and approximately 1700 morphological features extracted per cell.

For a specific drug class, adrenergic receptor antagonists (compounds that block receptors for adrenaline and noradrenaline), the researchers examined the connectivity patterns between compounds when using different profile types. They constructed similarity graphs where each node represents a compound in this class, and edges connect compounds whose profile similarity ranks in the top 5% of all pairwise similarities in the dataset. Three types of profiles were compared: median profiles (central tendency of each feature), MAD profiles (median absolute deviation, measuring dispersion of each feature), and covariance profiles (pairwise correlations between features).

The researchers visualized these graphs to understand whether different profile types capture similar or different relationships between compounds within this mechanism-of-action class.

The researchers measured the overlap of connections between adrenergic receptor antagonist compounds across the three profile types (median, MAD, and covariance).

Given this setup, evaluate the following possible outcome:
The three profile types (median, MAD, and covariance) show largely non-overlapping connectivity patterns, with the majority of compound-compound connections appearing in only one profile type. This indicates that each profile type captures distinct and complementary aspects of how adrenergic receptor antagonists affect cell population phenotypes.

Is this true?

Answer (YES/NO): YES